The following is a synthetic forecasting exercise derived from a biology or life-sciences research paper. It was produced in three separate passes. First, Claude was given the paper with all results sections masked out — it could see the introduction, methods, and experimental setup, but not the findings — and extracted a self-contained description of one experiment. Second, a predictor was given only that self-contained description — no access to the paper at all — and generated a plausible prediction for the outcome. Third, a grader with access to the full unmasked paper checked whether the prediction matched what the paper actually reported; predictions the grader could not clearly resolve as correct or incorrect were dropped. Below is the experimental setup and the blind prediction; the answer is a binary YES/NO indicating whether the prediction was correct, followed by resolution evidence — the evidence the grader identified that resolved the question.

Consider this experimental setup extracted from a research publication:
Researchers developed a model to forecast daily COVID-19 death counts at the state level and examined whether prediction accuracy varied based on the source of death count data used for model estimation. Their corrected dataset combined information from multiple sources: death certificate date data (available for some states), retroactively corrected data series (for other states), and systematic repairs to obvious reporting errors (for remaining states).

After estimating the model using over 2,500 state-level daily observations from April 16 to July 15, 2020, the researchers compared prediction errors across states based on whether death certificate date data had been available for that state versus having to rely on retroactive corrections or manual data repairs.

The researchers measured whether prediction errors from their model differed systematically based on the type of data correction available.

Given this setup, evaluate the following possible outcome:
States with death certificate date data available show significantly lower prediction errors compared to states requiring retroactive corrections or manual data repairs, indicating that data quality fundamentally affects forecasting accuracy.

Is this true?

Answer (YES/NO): YES